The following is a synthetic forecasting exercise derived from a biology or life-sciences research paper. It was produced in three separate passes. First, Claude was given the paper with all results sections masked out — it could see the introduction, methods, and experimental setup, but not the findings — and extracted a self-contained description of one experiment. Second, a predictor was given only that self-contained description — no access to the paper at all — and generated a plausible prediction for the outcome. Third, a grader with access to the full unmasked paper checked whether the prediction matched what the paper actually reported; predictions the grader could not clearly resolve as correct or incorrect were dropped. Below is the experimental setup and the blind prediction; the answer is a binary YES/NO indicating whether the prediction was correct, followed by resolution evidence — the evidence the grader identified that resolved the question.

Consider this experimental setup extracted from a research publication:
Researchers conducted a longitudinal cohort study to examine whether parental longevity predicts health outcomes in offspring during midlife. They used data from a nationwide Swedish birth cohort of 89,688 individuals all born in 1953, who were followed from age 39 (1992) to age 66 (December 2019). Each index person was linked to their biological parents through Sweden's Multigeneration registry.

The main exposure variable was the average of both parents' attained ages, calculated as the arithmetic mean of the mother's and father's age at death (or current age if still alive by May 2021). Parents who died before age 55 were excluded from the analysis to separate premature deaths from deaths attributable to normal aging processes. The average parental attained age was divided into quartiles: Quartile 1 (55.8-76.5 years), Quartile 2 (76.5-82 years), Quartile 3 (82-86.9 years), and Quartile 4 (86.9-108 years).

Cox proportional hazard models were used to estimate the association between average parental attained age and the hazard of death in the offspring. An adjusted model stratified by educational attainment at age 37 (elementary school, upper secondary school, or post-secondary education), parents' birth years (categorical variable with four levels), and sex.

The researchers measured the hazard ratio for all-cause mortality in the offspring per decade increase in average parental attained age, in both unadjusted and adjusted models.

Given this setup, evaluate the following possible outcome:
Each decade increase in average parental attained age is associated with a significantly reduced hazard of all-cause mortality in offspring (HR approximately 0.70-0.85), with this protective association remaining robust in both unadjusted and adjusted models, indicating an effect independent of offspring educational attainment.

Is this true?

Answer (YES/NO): YES